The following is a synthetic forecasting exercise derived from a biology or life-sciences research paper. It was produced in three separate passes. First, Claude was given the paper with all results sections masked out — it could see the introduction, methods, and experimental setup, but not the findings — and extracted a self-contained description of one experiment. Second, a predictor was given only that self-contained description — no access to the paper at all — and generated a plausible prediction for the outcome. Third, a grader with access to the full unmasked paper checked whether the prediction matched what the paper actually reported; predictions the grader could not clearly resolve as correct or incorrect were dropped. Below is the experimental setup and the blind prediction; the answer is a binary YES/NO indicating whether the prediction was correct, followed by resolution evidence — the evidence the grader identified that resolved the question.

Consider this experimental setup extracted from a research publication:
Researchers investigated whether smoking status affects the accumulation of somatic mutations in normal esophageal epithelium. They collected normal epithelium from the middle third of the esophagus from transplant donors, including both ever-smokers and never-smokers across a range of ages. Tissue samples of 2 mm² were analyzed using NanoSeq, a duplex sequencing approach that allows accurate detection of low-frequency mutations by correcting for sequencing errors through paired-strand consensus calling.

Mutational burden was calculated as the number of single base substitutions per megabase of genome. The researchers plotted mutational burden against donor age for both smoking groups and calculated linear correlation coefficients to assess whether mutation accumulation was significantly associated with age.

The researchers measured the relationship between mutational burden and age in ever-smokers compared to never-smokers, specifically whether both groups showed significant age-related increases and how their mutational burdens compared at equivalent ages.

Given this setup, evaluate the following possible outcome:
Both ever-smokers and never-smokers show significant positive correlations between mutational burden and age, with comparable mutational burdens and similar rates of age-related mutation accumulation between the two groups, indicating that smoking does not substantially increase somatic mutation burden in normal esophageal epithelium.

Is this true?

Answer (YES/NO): NO